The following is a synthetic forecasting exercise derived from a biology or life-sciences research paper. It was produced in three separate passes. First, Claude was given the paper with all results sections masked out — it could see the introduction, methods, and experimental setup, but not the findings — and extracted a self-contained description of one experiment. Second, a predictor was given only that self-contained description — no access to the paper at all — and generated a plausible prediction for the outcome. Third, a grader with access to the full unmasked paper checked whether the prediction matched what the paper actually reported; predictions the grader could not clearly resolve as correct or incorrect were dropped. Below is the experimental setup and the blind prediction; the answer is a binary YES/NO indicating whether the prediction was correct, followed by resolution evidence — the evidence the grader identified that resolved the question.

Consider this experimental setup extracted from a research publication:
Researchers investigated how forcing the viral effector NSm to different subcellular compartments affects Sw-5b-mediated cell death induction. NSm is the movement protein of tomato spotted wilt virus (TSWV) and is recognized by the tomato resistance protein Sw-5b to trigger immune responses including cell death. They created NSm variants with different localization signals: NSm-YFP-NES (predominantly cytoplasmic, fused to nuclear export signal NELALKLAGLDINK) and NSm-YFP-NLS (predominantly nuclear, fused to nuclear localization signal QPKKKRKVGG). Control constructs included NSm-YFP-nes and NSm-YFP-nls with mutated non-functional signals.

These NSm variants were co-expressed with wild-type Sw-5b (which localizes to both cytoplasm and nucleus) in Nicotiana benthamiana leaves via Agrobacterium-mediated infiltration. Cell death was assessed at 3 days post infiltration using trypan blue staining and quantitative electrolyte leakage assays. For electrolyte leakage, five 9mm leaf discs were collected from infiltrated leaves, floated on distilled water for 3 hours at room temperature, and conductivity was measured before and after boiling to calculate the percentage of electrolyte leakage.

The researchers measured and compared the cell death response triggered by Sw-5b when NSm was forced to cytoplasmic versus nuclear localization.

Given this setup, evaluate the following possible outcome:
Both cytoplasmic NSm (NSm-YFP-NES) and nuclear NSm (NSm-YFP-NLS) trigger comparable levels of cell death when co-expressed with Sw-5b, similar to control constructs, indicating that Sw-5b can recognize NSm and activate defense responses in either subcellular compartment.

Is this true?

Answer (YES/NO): NO